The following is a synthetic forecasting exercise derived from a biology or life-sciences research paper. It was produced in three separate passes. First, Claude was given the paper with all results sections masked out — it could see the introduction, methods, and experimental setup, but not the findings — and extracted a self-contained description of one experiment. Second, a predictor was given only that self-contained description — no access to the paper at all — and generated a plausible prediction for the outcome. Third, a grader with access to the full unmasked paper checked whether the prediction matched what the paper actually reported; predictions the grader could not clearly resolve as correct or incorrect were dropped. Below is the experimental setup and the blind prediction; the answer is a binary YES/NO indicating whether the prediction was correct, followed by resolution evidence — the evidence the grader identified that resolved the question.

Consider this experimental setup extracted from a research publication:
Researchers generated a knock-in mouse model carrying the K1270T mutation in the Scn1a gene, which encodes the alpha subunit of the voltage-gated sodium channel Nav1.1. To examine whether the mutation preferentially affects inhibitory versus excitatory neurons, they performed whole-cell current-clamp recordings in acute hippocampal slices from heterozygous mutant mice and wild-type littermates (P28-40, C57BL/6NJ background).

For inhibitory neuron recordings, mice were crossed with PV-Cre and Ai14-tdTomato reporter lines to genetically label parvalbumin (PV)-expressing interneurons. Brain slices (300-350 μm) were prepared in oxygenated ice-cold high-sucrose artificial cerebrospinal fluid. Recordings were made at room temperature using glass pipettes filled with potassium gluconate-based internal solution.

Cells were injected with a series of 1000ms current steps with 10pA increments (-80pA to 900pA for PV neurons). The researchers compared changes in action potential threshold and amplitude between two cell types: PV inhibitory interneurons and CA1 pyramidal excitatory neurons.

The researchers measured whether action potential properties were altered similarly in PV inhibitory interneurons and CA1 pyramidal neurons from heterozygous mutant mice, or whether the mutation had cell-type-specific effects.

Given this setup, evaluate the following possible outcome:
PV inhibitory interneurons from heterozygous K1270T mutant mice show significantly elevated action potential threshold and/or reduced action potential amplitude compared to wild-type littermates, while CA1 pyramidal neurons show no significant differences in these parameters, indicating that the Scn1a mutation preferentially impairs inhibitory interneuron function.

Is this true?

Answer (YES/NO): YES